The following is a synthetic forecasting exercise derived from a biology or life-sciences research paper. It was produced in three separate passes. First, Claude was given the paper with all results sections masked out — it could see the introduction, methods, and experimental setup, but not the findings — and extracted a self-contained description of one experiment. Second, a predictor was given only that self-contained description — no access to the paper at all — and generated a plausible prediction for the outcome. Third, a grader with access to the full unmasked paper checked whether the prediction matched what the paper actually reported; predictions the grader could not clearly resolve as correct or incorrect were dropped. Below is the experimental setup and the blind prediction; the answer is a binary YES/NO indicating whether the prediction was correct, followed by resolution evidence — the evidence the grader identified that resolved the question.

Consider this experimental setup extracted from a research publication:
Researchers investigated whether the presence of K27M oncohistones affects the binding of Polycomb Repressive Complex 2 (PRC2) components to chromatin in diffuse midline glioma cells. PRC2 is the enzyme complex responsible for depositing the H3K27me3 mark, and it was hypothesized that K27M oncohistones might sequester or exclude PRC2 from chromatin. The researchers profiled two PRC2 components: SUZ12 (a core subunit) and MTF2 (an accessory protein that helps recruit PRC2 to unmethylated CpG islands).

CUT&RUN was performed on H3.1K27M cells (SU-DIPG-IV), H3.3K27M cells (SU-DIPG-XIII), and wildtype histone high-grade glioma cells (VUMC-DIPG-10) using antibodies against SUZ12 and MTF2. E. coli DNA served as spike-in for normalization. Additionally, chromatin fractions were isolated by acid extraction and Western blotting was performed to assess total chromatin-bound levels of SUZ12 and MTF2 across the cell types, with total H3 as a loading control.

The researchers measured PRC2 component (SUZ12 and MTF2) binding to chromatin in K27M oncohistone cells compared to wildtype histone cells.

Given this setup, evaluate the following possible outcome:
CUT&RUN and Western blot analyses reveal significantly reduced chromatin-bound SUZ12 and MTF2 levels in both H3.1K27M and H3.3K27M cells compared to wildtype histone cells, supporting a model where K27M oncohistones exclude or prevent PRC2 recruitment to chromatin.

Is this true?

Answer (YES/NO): NO